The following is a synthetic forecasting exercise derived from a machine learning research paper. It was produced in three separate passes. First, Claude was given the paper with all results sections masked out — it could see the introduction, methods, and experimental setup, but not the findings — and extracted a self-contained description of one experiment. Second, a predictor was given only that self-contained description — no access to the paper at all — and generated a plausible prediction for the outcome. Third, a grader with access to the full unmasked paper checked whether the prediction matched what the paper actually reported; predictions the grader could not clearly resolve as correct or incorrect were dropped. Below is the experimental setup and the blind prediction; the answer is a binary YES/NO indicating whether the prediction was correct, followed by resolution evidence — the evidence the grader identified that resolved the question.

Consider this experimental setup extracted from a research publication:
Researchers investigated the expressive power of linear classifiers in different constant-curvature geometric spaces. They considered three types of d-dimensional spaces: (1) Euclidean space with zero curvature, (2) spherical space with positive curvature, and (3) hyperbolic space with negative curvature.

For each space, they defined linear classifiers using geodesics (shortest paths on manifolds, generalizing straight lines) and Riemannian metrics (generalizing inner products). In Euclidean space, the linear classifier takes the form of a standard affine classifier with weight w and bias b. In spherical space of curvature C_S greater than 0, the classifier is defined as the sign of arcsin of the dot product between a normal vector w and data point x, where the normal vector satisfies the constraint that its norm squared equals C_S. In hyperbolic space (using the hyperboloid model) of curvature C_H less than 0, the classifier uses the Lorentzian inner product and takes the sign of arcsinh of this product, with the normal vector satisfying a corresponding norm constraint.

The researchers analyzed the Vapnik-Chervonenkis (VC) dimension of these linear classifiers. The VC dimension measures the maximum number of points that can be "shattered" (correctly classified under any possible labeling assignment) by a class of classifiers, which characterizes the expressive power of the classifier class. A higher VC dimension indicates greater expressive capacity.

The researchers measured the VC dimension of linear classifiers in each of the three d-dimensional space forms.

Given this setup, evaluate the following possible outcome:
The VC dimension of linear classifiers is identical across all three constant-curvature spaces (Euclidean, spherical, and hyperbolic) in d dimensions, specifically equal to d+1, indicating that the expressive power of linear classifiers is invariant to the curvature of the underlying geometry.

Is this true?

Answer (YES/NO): YES